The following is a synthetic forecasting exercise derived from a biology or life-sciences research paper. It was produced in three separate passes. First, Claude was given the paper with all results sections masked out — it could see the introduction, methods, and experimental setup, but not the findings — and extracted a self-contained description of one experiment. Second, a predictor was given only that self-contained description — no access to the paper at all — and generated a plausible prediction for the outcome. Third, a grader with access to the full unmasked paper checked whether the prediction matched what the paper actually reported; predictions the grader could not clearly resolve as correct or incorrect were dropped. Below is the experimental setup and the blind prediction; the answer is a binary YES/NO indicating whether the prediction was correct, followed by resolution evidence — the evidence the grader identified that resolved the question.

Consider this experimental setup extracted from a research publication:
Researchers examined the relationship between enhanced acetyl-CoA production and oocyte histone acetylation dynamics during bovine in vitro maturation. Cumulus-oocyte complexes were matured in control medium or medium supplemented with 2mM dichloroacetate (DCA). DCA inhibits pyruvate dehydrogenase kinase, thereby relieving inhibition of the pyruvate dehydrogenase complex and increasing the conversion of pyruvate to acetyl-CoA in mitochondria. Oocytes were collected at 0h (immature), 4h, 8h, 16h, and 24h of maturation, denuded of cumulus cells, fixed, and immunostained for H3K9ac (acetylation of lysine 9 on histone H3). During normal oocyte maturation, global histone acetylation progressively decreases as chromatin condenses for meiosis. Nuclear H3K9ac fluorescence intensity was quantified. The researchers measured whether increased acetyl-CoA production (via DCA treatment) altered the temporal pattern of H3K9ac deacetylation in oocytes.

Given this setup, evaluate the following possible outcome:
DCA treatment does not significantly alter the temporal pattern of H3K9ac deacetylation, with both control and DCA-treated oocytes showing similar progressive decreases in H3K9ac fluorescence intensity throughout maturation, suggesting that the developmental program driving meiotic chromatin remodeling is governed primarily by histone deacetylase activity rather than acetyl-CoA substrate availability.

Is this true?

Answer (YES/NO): NO